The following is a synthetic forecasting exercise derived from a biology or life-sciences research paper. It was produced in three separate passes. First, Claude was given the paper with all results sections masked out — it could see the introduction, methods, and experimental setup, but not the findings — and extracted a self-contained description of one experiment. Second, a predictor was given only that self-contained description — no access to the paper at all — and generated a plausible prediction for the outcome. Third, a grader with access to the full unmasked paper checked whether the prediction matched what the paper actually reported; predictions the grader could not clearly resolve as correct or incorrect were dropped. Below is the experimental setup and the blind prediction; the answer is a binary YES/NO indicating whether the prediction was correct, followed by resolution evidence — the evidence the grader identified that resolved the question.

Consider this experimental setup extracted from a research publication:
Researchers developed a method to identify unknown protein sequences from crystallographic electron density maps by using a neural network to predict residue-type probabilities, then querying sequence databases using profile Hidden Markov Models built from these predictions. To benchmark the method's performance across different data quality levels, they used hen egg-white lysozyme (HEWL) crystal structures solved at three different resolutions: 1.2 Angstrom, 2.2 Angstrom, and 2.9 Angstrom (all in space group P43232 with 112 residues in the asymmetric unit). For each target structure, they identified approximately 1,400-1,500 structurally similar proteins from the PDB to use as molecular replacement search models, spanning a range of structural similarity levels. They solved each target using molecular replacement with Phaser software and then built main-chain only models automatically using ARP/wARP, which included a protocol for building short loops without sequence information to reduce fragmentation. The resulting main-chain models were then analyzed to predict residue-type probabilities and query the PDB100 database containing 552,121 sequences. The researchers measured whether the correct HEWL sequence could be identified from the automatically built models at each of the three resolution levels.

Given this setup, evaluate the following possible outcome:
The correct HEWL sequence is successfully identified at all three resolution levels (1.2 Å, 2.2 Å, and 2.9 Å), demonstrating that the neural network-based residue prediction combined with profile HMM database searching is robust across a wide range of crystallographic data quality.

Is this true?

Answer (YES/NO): NO